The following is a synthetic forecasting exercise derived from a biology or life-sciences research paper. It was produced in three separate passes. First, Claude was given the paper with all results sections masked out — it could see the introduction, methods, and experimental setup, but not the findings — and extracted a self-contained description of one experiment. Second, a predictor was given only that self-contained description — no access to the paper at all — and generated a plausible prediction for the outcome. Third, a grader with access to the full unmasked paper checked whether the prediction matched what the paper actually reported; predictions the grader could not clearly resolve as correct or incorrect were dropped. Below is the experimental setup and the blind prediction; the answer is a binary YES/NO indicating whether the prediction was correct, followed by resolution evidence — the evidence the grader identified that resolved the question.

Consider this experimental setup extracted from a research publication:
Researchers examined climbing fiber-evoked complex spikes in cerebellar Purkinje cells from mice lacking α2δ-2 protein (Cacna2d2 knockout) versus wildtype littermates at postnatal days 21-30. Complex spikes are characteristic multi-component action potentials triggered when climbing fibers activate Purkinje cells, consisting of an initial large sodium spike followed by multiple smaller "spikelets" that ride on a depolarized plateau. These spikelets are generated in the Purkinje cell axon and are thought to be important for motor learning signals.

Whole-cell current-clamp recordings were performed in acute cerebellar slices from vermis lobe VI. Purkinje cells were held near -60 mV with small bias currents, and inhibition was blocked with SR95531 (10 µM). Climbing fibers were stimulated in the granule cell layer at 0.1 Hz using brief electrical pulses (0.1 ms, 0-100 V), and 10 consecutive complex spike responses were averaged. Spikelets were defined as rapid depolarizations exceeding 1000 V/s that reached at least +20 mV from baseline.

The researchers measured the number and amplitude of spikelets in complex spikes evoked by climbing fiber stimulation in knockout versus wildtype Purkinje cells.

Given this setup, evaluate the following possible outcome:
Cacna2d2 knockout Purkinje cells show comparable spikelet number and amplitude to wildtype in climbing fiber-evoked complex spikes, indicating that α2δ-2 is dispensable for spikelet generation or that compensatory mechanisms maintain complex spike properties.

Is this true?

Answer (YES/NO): NO